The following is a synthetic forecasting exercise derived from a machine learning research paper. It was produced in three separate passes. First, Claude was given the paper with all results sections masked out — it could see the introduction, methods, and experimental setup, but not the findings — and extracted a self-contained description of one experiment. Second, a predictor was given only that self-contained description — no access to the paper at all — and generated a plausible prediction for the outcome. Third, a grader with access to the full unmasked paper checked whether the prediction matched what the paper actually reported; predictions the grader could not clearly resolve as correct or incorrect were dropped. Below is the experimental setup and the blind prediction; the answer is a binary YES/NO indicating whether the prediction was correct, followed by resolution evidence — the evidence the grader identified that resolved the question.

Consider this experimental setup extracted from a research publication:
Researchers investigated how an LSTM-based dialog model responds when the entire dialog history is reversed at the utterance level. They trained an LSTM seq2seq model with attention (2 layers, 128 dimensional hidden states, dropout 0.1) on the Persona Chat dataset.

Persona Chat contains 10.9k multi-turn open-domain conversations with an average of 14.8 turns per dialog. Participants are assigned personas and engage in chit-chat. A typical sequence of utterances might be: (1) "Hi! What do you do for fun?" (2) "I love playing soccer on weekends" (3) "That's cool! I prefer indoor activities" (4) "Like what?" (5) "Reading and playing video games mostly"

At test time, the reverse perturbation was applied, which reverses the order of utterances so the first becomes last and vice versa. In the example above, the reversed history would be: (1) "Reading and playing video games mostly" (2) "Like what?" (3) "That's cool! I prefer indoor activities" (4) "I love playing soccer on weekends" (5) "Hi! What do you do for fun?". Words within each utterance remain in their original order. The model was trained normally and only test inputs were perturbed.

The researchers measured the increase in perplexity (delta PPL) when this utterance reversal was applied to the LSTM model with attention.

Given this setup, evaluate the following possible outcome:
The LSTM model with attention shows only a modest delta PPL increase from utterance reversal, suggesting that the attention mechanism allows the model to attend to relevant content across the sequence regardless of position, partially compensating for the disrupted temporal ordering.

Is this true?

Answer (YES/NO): NO